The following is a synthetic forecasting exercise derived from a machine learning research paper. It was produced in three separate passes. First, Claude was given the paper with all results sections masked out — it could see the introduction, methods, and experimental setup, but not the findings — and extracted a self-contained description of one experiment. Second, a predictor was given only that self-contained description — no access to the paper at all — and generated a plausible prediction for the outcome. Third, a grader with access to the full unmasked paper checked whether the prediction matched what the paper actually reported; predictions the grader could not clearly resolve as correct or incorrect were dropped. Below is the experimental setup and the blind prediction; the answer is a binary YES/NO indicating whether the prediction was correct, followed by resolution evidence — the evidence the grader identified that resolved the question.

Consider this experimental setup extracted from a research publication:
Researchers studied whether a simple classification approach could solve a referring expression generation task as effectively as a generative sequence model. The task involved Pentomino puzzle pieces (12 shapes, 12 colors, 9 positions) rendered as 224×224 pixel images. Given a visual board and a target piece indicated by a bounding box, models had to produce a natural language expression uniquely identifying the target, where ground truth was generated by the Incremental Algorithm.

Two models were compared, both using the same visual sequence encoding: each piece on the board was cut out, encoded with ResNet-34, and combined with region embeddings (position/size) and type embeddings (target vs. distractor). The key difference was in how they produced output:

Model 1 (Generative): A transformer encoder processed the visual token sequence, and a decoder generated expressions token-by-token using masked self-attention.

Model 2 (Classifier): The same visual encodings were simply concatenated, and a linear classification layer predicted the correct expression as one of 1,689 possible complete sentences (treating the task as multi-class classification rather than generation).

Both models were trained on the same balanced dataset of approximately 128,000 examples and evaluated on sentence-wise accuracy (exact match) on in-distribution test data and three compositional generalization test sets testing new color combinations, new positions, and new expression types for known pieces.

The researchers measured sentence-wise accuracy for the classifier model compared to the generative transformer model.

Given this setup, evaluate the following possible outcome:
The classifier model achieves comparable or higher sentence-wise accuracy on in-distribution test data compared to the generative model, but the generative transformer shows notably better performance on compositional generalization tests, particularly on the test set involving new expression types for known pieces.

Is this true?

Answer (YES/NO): NO